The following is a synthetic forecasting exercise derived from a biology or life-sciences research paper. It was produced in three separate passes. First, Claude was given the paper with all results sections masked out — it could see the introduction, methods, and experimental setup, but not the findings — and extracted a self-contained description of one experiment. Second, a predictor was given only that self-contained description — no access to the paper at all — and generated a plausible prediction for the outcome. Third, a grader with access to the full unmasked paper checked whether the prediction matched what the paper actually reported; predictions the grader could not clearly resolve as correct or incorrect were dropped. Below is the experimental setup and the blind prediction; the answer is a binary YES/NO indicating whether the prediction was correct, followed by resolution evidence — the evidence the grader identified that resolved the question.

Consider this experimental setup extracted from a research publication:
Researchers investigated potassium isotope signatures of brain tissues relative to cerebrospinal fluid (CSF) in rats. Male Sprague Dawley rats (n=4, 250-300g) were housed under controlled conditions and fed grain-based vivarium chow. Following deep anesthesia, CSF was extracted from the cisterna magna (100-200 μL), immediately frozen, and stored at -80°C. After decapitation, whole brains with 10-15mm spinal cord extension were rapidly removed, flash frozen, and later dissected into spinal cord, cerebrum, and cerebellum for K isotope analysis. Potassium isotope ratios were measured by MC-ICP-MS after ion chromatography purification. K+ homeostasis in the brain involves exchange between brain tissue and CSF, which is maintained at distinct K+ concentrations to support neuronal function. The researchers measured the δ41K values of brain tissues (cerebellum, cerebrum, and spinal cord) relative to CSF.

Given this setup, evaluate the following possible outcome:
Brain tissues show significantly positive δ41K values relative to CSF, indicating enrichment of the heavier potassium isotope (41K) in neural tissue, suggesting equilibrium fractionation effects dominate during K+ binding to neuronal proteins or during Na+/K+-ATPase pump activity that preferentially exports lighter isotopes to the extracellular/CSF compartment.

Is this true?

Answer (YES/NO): YES